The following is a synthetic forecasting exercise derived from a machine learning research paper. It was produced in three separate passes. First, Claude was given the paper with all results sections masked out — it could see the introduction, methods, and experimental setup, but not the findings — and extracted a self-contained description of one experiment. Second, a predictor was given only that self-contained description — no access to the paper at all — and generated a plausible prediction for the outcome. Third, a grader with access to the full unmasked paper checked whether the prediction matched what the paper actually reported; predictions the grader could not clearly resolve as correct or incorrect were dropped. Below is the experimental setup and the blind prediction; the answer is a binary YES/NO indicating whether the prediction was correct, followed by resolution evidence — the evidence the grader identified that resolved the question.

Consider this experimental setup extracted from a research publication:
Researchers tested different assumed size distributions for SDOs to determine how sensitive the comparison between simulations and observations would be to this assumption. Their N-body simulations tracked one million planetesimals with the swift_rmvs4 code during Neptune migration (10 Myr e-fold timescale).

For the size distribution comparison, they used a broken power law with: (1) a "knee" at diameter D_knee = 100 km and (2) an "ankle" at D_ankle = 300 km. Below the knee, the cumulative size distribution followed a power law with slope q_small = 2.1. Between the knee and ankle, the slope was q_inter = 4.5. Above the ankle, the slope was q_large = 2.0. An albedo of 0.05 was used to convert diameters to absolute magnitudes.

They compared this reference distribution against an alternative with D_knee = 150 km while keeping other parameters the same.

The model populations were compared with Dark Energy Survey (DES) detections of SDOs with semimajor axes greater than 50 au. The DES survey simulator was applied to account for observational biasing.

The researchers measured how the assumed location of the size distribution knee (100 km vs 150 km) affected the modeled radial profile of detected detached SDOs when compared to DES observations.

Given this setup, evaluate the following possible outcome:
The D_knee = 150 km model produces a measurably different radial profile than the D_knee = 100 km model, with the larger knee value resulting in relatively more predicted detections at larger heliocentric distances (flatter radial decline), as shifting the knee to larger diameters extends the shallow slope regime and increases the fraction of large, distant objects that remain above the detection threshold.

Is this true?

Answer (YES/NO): NO